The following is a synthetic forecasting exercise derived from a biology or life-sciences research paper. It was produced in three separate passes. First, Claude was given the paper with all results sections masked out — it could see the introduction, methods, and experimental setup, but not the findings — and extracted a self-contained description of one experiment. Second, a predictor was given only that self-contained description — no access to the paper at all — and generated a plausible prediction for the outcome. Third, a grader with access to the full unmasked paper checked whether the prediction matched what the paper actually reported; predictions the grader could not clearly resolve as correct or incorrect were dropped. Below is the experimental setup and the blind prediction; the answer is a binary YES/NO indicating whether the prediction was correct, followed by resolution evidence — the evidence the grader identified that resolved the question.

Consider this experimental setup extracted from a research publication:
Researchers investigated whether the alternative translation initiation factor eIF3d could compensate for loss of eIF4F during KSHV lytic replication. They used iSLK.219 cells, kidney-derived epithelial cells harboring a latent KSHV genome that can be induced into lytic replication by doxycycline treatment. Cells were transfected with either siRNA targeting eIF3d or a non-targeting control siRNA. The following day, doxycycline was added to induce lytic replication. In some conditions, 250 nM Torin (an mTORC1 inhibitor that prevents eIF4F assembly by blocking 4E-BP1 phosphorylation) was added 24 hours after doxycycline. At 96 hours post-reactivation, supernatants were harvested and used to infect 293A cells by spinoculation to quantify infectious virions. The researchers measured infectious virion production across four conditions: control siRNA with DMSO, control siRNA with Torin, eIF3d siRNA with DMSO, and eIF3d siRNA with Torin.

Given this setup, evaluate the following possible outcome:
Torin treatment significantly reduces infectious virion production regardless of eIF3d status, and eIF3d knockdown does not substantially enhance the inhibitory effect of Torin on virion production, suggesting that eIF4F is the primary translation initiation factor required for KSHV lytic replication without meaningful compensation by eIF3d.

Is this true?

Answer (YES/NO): NO